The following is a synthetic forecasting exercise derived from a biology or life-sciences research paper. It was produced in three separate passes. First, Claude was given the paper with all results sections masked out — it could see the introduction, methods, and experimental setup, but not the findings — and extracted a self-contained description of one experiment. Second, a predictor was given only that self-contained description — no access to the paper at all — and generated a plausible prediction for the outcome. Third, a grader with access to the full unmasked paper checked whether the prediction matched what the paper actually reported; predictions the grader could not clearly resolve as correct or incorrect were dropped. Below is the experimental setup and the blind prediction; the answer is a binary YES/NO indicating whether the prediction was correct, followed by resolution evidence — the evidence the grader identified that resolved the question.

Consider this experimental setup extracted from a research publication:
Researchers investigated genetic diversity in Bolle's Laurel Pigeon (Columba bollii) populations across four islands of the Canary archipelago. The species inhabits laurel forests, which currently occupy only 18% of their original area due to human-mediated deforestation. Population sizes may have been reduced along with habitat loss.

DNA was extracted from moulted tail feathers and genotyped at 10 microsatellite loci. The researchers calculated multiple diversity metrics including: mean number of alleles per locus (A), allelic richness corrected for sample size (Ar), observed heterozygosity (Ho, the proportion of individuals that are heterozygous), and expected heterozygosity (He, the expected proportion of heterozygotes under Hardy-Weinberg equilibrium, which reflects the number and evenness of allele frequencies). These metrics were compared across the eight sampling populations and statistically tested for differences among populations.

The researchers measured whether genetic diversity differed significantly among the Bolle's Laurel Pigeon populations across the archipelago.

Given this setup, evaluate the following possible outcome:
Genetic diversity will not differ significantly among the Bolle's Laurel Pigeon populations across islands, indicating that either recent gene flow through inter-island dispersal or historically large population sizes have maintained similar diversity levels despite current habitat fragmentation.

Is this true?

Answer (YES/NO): YES